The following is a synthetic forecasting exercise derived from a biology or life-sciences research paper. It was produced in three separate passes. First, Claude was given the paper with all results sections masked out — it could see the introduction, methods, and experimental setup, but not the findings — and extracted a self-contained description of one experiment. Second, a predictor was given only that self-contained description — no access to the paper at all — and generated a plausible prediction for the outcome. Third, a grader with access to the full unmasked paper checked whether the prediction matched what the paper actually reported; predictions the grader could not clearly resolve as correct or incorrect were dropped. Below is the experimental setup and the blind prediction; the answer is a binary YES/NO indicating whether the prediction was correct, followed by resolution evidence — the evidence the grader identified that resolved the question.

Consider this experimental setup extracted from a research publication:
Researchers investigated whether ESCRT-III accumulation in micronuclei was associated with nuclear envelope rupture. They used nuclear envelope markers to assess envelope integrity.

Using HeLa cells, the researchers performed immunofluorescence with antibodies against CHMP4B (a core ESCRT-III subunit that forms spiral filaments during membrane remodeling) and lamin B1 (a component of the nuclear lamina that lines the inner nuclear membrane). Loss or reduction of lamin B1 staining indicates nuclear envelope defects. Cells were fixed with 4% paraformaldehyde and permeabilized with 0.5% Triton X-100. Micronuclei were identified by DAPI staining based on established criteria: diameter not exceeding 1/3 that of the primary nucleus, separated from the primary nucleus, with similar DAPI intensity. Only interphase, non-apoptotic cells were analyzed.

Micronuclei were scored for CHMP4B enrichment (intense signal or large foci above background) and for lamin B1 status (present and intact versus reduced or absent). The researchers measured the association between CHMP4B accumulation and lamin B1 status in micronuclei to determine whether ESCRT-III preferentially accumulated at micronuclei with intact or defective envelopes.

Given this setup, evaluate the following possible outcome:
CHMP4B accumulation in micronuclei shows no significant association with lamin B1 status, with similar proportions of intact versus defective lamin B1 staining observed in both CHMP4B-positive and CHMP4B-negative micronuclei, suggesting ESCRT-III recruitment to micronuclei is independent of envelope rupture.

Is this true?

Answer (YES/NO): NO